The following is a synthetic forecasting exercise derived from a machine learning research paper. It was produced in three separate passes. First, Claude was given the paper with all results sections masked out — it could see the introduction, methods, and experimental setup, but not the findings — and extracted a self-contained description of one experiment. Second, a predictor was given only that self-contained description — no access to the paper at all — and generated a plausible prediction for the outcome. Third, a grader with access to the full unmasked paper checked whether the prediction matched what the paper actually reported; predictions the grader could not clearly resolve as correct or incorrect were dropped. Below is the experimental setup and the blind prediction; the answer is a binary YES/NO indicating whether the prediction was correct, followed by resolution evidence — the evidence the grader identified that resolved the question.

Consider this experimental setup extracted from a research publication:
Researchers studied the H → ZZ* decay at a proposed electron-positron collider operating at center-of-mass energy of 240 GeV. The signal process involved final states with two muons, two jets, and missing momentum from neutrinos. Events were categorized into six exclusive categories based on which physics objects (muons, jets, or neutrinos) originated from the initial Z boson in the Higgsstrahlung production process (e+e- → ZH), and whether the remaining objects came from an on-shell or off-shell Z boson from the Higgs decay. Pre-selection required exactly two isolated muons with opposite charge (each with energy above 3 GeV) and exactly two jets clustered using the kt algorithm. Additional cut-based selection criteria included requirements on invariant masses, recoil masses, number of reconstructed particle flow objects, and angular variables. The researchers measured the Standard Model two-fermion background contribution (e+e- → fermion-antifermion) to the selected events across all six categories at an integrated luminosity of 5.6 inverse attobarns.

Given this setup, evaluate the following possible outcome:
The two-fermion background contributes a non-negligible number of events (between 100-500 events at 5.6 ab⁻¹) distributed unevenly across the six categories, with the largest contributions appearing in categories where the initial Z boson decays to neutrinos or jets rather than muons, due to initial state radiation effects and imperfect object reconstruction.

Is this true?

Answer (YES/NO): NO